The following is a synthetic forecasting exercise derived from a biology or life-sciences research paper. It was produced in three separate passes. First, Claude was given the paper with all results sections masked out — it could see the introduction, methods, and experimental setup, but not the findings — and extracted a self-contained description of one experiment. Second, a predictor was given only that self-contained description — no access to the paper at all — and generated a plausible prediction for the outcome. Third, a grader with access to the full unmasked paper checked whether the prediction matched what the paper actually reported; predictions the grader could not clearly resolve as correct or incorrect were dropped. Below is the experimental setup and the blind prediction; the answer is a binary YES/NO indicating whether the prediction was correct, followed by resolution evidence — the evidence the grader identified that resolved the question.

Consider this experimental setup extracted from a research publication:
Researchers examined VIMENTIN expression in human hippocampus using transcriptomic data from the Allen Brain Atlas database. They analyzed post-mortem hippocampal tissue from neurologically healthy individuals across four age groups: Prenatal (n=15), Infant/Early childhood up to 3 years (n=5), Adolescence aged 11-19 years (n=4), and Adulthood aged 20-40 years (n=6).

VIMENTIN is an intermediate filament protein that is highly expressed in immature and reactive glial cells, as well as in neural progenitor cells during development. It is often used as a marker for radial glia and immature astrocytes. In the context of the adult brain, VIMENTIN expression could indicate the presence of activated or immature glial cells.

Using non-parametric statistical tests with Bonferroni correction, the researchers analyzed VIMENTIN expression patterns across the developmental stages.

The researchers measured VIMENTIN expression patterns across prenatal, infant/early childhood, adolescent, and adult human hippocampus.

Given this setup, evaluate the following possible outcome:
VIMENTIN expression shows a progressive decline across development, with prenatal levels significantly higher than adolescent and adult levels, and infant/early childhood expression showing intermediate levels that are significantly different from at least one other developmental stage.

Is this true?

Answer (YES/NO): NO